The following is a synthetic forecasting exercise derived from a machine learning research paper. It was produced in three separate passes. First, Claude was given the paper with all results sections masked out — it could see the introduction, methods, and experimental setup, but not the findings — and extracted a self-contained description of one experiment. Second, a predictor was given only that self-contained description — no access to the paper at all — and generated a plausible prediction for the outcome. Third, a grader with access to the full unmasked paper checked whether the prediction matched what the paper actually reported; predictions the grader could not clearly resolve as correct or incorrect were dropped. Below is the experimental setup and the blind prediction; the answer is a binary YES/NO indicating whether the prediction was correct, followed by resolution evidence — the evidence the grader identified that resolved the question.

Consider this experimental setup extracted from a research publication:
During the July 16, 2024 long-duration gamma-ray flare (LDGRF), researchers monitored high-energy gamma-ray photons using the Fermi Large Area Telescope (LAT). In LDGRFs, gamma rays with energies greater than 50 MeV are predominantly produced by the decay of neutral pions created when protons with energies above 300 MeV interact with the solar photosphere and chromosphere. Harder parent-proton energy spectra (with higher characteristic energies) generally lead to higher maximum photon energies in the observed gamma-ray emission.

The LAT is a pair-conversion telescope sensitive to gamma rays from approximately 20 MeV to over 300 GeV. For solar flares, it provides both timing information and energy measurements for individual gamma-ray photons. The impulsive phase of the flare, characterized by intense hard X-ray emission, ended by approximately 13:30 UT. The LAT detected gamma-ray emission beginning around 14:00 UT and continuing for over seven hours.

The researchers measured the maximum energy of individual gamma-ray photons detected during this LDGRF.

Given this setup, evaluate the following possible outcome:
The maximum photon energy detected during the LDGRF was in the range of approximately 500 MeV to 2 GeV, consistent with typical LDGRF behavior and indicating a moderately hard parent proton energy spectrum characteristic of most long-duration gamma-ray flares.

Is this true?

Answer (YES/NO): NO